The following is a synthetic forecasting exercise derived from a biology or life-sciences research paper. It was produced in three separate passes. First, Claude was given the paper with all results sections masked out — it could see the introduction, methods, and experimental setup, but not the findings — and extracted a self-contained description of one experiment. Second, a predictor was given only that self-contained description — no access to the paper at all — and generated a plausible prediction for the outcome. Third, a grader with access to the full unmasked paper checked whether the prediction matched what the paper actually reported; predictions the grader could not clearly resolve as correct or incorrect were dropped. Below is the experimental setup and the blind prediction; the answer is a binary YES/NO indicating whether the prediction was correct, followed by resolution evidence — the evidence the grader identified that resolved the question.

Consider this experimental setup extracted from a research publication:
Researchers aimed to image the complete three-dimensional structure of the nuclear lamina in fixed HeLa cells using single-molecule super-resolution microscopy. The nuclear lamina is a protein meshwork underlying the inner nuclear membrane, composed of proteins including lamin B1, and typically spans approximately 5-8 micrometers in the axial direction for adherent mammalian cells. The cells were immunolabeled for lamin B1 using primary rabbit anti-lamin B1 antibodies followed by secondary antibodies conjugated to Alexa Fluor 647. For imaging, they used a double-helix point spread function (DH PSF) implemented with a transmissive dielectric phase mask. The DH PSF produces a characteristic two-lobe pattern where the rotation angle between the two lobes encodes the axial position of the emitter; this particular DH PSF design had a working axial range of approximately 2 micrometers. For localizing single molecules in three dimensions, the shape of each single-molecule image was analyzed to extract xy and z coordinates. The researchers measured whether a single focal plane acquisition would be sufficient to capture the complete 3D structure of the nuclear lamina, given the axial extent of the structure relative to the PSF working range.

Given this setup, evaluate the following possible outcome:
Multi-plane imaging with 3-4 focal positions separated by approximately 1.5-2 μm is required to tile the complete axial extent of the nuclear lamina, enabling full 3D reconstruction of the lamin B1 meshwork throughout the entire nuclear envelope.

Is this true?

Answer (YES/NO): NO